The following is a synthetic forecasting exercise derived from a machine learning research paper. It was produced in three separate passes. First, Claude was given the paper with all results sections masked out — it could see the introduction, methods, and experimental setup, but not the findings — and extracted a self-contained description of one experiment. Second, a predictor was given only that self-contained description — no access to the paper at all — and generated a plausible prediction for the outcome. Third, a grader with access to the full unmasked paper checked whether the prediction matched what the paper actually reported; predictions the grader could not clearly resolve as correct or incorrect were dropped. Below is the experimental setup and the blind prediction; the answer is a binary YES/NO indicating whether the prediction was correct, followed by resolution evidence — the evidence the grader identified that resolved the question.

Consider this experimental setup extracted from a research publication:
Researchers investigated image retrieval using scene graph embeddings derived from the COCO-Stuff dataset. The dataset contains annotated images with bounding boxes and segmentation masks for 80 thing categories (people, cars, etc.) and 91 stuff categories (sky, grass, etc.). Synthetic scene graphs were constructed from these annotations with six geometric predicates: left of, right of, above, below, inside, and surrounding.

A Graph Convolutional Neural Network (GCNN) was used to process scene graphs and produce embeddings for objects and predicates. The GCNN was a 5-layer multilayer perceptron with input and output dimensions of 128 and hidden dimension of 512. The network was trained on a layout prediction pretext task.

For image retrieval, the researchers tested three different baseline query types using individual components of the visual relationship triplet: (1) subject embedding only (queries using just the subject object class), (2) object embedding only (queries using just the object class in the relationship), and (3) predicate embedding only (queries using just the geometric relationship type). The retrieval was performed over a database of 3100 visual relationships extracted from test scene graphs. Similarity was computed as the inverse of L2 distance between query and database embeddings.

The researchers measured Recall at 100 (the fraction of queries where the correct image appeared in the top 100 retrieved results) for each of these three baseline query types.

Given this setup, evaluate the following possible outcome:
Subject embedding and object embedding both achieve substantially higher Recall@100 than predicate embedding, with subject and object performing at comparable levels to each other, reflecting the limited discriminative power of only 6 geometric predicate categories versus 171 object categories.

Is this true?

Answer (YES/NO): YES